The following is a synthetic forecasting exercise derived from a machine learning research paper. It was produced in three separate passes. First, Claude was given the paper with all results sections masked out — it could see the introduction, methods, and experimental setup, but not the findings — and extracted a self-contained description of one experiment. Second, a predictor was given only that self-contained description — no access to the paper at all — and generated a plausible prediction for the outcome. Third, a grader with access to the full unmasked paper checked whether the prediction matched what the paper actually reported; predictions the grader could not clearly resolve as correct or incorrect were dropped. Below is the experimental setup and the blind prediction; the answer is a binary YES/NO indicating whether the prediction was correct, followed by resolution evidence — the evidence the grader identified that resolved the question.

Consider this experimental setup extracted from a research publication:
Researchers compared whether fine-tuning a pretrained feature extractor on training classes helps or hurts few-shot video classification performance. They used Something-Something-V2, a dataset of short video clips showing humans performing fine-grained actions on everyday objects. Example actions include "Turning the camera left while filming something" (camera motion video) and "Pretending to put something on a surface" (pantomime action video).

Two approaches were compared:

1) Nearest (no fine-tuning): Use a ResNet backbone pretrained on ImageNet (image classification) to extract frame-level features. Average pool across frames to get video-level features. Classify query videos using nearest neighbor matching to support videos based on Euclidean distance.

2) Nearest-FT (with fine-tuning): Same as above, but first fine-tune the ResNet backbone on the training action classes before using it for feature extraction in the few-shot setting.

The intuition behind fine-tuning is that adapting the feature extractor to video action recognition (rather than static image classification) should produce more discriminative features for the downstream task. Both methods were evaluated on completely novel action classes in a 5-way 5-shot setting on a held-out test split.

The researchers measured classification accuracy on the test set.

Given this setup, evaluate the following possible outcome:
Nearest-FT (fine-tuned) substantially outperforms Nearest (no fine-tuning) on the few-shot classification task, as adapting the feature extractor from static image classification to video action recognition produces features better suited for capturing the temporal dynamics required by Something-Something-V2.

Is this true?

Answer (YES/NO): NO